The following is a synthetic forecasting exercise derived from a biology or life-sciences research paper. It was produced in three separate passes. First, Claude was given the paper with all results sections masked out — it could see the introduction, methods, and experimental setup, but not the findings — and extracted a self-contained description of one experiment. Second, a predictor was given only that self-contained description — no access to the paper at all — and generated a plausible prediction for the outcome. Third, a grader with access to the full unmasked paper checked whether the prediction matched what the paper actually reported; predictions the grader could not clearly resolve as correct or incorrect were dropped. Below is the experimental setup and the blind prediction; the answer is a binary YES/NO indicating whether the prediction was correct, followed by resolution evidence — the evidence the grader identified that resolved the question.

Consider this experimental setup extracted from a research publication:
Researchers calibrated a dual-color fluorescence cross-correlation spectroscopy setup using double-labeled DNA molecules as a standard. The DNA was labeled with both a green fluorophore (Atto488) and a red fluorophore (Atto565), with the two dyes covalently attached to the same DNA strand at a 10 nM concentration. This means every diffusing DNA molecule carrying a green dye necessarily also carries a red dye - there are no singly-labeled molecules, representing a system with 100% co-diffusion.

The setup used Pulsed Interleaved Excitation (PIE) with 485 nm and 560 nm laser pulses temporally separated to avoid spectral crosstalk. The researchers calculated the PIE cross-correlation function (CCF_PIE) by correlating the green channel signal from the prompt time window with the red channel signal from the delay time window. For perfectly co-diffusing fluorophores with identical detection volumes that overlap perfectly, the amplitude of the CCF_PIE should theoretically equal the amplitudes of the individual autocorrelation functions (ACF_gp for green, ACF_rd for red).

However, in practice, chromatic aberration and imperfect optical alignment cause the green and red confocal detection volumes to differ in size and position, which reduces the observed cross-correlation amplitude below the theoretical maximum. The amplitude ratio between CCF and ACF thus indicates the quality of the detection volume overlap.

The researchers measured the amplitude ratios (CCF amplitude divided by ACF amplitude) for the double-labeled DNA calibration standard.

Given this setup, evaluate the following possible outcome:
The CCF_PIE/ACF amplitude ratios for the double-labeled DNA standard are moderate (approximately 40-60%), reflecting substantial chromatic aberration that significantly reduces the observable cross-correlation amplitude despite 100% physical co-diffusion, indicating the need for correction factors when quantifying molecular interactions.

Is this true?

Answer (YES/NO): NO